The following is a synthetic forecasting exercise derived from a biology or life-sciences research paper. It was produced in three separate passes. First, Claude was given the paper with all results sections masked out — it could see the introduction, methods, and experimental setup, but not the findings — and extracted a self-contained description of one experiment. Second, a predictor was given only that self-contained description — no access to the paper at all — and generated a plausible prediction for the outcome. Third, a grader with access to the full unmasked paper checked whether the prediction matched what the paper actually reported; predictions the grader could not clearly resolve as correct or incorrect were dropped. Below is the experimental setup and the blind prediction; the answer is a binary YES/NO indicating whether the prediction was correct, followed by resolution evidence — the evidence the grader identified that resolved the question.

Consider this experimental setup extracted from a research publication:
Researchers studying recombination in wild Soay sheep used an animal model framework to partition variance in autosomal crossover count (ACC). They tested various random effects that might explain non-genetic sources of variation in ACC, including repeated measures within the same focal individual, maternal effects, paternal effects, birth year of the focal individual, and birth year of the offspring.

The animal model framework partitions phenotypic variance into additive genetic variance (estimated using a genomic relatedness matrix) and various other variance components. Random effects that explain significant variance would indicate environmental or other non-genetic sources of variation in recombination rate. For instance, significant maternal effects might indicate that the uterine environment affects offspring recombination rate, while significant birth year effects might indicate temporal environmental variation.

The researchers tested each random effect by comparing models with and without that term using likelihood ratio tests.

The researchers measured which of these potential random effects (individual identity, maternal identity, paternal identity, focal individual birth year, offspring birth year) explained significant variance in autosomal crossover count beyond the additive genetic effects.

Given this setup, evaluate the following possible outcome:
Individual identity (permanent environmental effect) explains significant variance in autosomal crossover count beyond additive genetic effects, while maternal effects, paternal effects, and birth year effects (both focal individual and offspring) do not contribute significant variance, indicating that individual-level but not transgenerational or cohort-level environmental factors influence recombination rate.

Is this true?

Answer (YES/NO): NO